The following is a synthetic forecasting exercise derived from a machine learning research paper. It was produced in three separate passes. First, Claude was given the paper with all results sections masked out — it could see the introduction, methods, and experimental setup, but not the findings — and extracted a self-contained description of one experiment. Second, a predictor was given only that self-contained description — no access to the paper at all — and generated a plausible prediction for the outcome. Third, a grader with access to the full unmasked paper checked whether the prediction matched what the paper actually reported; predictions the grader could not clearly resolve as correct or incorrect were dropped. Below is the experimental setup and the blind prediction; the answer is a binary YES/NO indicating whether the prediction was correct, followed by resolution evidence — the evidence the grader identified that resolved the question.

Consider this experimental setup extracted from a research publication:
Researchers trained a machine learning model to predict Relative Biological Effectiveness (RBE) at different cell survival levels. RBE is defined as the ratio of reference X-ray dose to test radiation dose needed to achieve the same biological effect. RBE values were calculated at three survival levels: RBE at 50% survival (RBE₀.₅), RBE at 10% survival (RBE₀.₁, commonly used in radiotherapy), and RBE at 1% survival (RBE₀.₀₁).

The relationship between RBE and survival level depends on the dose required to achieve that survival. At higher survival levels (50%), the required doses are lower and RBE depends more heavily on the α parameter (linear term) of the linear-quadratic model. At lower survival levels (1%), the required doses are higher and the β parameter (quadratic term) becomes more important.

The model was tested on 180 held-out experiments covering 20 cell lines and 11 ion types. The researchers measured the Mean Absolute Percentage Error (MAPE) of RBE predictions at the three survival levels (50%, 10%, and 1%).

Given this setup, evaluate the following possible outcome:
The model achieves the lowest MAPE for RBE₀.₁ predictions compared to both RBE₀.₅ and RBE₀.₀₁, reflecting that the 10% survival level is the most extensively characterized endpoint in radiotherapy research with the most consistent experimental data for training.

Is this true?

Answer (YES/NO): NO